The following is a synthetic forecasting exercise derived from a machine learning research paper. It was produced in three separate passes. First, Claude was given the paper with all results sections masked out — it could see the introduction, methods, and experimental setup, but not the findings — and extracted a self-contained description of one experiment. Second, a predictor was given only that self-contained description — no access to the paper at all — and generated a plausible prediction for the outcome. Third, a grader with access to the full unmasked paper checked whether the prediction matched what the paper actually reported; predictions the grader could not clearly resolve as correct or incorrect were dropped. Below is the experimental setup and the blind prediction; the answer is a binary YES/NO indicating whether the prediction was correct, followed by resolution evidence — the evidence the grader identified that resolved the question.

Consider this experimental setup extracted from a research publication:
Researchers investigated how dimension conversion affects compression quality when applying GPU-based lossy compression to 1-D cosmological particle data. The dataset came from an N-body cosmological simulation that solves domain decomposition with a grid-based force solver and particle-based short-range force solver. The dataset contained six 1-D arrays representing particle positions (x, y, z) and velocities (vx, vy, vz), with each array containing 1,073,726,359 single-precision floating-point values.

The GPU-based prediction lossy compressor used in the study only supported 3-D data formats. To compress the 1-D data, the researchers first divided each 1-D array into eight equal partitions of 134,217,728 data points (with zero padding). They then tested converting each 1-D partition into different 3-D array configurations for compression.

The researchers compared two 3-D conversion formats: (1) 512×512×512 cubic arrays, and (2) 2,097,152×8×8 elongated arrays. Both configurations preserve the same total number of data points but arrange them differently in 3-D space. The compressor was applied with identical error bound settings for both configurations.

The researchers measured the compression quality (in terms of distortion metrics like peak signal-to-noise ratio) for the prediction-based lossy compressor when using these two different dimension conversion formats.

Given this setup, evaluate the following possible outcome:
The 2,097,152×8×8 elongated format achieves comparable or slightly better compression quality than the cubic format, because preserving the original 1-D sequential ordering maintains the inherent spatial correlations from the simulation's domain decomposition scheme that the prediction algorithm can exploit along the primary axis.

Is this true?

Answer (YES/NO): NO